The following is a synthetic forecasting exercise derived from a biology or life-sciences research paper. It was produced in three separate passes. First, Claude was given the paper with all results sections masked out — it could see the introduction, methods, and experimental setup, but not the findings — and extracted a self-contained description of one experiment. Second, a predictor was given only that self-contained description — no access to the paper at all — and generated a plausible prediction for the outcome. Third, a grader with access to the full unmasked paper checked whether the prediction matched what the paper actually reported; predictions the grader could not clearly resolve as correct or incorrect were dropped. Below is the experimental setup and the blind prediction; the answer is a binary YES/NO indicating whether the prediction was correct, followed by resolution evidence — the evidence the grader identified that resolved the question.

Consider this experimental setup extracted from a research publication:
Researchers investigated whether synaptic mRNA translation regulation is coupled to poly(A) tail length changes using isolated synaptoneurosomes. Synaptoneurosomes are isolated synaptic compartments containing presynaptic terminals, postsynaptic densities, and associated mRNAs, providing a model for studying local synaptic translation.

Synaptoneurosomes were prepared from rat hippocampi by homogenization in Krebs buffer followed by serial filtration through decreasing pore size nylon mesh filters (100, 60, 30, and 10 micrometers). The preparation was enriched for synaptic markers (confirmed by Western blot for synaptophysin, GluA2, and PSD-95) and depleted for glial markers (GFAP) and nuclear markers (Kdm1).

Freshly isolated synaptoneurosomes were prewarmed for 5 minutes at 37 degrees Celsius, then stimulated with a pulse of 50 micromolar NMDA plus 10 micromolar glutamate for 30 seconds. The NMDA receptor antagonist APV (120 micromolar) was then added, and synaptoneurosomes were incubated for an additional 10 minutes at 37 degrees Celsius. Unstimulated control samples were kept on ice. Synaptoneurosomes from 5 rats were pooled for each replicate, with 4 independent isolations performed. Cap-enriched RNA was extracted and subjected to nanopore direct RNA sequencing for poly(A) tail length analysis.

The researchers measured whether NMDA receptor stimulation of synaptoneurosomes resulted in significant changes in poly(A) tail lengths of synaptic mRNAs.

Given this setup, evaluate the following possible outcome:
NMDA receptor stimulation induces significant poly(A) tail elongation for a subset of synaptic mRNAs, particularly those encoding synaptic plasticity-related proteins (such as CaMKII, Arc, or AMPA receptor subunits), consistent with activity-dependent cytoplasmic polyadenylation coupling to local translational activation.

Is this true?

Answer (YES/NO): NO